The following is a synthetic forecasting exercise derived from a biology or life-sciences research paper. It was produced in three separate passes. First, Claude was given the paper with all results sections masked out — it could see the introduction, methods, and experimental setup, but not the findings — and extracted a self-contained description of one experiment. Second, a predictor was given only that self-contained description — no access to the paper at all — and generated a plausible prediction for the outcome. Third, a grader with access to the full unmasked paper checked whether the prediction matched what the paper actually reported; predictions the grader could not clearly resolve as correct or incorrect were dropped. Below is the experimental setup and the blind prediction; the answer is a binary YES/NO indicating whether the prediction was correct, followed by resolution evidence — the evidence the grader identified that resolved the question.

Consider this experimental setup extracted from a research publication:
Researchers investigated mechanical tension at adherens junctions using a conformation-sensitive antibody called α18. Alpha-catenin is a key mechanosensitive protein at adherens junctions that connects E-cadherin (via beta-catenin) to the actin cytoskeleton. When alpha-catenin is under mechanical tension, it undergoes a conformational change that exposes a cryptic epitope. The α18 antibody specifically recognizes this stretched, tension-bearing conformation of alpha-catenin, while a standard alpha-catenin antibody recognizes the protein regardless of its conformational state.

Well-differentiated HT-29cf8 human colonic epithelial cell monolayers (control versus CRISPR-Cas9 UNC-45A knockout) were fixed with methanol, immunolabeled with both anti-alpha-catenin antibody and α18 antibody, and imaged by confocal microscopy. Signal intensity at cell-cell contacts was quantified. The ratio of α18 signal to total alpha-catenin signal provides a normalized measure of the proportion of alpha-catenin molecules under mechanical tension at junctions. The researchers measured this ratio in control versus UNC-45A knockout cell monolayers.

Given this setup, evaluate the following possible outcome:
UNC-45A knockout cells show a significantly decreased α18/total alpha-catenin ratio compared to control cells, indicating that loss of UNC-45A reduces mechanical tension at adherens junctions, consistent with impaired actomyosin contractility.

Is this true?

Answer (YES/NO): YES